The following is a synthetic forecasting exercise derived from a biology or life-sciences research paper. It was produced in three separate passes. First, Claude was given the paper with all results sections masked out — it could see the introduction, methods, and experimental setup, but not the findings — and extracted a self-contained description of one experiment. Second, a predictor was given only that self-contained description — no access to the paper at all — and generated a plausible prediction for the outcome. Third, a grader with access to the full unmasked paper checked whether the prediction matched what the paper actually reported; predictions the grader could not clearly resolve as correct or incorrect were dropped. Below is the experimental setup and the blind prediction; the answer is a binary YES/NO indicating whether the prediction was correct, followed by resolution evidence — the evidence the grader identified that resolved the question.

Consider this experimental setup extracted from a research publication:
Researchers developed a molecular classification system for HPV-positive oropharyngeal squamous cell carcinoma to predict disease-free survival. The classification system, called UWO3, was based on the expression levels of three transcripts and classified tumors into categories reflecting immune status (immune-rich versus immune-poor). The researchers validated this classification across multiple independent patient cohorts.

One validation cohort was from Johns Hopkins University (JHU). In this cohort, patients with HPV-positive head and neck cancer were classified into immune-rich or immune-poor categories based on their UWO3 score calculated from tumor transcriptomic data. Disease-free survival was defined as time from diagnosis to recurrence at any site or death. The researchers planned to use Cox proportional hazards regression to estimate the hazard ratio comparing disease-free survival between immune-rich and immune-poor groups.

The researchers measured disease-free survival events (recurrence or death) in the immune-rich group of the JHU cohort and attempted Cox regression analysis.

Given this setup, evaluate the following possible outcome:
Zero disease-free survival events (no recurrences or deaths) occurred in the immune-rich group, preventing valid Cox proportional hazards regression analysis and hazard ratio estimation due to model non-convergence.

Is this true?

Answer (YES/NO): NO